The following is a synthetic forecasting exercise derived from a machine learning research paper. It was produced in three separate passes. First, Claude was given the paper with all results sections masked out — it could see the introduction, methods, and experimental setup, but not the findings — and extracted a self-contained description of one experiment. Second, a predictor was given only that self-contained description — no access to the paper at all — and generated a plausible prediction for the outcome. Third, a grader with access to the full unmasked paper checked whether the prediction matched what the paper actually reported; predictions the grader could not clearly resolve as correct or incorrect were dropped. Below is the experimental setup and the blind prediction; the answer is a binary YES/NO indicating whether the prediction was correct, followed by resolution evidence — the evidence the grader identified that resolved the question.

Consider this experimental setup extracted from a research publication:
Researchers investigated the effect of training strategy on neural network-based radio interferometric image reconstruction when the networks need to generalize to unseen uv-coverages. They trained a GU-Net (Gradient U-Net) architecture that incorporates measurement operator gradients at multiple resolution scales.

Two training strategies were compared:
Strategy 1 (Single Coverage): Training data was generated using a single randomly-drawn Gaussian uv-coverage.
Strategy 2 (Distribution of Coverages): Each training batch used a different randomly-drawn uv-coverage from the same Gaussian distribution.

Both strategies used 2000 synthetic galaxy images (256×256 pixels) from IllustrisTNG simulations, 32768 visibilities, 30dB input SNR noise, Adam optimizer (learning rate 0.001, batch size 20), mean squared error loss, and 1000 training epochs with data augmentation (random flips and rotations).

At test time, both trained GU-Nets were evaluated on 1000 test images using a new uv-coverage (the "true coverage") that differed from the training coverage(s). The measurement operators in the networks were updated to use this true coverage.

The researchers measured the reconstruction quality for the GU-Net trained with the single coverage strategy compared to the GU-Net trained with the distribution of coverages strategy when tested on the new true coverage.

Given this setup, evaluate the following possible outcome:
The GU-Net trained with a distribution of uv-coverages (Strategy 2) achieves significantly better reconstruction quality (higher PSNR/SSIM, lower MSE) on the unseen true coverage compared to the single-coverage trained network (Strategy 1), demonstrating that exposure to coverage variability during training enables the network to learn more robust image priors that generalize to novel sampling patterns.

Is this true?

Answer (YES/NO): NO